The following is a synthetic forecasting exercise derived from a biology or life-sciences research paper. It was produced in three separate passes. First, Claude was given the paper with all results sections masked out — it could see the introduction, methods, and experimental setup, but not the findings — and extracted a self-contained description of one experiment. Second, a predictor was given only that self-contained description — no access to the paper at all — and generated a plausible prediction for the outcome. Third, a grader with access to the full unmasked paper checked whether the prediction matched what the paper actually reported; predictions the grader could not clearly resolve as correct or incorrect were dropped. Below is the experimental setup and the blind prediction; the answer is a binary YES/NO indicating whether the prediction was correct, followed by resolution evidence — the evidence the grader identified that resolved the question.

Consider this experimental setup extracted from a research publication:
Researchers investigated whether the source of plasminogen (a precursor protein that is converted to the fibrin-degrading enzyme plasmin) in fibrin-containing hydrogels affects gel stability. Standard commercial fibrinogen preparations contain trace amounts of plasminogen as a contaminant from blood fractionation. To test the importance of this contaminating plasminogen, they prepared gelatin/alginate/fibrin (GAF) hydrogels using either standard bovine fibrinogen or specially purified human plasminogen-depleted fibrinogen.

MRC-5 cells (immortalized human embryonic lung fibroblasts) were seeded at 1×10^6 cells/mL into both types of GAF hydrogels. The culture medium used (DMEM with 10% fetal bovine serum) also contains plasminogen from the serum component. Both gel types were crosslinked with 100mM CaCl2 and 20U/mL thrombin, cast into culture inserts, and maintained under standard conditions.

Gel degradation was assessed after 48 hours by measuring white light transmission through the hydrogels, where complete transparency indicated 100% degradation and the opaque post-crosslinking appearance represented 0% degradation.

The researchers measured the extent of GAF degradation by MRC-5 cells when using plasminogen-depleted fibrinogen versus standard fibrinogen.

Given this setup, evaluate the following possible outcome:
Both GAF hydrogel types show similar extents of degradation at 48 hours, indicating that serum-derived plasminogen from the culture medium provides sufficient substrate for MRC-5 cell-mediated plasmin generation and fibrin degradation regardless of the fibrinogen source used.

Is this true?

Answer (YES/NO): NO